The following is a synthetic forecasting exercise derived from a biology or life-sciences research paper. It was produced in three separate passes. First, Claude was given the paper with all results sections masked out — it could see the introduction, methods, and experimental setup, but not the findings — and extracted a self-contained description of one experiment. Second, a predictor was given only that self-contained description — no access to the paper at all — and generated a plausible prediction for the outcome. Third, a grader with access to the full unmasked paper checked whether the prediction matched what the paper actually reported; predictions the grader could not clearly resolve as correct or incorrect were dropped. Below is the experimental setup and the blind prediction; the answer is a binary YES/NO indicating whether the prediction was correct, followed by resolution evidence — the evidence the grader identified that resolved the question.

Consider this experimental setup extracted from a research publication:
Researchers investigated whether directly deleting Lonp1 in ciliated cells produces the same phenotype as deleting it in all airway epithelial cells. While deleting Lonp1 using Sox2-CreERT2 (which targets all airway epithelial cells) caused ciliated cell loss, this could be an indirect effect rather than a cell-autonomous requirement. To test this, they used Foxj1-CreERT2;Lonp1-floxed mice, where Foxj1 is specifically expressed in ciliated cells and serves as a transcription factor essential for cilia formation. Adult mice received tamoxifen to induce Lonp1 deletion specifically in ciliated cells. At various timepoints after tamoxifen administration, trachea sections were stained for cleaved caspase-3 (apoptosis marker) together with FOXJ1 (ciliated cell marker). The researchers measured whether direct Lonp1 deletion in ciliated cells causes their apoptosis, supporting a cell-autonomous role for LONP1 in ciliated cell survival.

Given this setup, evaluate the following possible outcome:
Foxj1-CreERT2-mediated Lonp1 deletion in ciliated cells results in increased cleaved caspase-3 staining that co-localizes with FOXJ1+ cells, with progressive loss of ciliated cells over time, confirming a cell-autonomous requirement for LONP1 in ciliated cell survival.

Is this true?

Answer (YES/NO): YES